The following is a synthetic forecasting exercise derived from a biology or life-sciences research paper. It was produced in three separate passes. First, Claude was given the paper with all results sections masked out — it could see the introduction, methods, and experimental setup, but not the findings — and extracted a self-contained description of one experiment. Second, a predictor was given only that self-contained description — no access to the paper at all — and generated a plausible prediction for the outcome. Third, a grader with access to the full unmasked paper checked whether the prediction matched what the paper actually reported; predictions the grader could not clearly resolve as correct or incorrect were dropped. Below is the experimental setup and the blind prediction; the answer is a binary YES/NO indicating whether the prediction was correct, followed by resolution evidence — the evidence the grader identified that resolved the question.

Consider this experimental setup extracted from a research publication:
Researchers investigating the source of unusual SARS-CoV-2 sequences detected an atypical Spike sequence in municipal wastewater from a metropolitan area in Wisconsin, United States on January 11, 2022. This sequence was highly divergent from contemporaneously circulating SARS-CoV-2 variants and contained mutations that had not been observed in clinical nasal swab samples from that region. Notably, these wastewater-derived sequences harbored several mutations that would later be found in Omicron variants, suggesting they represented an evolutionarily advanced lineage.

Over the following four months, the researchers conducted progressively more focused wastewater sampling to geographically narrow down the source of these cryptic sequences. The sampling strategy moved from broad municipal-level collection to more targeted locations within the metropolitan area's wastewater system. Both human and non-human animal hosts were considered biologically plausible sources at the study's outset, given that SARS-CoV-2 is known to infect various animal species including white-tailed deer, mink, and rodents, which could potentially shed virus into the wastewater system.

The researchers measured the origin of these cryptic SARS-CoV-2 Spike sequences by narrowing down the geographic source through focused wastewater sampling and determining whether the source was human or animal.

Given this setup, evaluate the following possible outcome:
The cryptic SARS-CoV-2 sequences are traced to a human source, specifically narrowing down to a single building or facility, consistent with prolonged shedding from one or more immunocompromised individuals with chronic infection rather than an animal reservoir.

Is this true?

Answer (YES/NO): YES